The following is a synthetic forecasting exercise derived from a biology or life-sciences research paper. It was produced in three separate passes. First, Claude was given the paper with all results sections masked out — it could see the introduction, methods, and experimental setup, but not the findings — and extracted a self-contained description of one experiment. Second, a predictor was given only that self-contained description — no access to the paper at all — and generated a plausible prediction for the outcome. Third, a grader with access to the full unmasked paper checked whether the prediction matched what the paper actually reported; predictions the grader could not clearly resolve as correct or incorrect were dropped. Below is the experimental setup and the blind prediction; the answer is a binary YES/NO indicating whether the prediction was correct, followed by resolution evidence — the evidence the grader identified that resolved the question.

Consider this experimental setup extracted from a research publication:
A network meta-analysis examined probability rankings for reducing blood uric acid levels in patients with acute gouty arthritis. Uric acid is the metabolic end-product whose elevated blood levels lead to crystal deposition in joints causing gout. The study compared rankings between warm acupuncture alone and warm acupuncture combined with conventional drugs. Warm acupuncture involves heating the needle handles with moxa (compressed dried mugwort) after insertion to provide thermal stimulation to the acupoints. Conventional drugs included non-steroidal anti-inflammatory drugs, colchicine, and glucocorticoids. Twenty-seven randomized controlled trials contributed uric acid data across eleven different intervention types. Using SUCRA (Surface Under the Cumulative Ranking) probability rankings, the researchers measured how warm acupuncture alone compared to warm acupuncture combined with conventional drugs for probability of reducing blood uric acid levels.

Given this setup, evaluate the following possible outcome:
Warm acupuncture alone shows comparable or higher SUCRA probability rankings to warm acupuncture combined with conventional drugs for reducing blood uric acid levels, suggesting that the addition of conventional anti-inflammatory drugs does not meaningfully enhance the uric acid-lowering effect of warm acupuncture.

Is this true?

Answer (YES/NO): YES